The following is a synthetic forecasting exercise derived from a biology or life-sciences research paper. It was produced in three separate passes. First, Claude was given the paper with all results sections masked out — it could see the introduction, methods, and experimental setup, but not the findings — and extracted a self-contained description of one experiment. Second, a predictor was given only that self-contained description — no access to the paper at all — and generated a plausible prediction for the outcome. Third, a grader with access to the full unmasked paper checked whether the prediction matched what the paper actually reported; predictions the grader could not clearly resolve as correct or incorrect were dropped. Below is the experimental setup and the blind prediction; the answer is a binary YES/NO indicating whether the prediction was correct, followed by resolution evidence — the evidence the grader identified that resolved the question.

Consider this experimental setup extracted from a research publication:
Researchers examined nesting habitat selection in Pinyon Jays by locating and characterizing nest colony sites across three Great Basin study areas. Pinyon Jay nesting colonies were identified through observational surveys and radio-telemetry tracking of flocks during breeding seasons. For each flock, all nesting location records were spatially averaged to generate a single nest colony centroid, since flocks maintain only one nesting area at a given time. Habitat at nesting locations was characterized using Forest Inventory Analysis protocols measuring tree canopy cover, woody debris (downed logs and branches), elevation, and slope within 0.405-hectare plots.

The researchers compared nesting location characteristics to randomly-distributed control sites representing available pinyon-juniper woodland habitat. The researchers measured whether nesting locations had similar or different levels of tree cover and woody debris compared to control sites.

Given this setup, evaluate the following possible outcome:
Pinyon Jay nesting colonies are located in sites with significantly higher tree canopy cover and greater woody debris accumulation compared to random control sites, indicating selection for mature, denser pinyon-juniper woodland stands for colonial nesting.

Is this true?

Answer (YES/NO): NO